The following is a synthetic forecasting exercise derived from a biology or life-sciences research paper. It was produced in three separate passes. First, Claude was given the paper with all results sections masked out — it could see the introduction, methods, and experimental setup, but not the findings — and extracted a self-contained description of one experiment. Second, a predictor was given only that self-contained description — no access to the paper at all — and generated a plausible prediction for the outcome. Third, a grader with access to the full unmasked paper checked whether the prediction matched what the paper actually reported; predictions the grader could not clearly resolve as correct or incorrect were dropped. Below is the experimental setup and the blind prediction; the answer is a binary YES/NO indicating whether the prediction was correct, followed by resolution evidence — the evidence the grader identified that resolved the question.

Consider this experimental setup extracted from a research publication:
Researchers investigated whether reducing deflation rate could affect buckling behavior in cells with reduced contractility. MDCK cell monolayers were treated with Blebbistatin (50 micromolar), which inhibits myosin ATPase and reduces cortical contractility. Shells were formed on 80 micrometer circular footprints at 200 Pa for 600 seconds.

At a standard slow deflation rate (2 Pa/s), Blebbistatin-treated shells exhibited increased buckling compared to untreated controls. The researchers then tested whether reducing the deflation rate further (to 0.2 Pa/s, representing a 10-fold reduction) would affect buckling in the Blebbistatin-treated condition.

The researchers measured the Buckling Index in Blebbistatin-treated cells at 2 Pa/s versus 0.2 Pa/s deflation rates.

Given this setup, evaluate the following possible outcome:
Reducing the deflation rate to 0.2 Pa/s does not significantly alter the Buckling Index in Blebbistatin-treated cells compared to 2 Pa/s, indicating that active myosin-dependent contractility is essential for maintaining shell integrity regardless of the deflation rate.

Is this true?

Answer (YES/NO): NO